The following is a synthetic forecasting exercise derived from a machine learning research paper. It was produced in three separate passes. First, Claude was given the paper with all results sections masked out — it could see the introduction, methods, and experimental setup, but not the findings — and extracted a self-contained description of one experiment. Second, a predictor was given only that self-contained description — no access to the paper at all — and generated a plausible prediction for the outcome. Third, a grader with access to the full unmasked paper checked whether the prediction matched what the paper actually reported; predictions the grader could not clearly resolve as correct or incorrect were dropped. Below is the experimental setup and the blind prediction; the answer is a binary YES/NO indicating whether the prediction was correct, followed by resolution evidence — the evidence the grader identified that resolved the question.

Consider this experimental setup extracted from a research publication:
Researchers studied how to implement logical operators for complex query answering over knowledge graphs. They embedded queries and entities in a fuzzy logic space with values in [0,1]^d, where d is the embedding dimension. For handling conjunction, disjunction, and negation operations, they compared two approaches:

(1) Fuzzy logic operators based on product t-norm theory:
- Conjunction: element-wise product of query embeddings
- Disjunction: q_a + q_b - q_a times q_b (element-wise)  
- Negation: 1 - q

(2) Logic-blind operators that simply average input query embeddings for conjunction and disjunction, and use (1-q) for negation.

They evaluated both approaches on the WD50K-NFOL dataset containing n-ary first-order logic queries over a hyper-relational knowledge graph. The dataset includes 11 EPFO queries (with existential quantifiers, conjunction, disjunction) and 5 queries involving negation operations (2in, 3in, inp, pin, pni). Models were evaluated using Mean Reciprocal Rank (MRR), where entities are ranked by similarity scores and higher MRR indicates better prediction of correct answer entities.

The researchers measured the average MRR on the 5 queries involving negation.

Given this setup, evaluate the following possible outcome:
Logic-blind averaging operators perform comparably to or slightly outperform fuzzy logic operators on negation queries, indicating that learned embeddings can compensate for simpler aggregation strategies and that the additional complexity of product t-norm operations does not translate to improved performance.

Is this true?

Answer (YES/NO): NO